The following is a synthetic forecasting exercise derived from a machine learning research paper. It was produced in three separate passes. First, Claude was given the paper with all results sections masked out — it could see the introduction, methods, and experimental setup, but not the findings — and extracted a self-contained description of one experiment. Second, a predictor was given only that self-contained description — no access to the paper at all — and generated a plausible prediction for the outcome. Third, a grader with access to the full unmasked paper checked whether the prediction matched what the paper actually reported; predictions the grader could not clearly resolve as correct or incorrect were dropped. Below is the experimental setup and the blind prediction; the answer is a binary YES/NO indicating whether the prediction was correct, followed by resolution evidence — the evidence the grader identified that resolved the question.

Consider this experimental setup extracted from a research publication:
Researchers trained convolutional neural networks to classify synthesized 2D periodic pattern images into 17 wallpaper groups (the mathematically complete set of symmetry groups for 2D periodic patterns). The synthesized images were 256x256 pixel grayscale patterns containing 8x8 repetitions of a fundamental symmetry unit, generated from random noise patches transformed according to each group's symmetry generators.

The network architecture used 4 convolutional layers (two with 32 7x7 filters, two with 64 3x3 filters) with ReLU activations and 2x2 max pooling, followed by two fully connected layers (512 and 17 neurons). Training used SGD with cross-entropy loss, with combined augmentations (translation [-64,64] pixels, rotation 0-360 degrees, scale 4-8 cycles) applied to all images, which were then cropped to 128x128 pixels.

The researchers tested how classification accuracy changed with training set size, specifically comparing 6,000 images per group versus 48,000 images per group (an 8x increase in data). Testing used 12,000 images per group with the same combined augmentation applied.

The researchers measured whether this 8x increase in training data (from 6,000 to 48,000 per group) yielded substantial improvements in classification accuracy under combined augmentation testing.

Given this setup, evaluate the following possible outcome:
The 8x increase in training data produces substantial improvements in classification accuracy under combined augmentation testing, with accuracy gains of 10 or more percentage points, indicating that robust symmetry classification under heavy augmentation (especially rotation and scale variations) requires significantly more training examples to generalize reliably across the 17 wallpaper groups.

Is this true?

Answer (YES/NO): NO